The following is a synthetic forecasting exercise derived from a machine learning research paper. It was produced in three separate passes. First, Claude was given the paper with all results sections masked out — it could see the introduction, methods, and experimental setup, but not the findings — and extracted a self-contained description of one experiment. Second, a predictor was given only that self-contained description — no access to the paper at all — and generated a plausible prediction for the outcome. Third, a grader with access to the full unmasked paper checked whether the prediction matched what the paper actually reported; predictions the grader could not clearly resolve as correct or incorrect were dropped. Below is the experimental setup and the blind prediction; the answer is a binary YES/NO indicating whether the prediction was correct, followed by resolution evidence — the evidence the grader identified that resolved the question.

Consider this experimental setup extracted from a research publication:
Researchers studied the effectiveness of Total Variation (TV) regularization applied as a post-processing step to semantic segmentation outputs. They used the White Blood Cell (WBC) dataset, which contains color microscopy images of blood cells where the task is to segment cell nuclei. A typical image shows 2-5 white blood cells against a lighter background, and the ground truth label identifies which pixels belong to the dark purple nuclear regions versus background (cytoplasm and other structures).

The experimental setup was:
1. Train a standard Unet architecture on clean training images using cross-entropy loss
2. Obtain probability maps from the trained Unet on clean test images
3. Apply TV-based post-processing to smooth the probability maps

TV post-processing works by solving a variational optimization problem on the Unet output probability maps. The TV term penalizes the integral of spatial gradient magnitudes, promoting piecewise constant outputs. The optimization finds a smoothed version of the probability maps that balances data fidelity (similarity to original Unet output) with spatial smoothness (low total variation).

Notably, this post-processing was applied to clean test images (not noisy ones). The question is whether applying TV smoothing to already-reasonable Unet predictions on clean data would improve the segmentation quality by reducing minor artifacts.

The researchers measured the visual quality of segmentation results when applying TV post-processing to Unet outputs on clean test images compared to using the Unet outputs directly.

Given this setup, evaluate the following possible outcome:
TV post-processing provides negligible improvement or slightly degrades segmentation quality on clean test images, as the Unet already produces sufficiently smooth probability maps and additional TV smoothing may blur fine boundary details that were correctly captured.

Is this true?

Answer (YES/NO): YES